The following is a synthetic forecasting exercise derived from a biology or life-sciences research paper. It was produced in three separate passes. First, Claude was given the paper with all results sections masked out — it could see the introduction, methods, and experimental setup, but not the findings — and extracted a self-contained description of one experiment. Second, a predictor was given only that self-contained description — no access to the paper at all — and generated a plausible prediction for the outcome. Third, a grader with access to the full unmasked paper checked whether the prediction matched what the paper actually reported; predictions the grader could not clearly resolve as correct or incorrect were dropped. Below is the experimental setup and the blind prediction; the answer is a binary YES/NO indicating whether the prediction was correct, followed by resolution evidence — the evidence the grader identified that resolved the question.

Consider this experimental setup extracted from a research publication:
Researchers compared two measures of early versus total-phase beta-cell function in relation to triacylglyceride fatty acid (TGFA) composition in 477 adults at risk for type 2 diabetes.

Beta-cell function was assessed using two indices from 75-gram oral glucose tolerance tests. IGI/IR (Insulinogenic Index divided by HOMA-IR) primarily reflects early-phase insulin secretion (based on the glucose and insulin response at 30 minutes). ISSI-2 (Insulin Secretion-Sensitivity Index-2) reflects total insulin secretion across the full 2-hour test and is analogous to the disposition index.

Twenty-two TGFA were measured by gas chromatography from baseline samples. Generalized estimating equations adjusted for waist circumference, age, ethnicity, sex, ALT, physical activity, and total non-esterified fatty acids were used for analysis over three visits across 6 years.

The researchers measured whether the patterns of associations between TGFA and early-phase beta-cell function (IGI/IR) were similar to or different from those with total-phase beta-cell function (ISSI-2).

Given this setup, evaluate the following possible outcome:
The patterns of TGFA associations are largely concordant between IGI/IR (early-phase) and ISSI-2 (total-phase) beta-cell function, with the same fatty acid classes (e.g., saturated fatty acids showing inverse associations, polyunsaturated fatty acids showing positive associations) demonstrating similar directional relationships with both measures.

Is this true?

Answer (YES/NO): NO